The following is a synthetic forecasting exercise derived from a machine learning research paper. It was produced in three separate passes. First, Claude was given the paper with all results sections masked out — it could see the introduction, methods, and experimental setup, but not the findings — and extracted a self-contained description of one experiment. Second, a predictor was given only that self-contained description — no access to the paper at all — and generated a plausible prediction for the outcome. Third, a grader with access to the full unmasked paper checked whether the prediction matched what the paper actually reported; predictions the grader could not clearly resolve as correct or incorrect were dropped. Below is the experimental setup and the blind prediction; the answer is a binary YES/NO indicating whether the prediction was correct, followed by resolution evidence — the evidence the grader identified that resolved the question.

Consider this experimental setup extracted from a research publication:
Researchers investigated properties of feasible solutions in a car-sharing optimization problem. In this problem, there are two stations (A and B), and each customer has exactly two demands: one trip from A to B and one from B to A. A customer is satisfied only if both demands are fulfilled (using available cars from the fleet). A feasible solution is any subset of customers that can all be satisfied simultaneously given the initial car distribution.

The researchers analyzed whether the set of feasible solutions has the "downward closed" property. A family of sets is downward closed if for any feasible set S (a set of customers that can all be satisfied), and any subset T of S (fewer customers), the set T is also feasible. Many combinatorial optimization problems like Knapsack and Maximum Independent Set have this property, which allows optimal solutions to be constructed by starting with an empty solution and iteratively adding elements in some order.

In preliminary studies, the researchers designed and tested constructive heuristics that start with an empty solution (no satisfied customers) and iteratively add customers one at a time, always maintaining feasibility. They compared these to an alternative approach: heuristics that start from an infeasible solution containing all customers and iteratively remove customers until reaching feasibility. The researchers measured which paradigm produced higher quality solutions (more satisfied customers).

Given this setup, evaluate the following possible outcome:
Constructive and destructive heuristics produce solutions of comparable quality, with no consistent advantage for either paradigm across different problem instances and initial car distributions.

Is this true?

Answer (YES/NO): NO